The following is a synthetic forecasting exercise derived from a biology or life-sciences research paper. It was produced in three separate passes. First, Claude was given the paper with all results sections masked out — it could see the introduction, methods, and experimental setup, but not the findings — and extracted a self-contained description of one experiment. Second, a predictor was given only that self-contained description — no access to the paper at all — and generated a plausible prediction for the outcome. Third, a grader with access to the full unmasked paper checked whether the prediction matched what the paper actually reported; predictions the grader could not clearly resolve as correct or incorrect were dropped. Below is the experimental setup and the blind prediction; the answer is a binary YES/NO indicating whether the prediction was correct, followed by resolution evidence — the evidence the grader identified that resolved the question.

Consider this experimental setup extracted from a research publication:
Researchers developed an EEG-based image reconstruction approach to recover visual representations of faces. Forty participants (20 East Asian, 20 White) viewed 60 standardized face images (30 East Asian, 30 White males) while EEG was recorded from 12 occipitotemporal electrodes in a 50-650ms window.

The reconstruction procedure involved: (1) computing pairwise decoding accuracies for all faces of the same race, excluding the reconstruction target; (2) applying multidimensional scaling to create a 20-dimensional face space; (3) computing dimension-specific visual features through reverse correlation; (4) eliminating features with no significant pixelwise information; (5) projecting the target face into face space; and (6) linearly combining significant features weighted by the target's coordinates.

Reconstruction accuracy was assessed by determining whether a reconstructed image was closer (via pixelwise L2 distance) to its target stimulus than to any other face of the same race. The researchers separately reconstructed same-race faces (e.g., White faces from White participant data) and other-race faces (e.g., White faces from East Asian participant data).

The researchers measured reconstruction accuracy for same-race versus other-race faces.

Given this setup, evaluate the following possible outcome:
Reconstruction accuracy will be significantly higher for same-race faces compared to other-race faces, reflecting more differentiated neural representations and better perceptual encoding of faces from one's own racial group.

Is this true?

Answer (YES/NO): NO